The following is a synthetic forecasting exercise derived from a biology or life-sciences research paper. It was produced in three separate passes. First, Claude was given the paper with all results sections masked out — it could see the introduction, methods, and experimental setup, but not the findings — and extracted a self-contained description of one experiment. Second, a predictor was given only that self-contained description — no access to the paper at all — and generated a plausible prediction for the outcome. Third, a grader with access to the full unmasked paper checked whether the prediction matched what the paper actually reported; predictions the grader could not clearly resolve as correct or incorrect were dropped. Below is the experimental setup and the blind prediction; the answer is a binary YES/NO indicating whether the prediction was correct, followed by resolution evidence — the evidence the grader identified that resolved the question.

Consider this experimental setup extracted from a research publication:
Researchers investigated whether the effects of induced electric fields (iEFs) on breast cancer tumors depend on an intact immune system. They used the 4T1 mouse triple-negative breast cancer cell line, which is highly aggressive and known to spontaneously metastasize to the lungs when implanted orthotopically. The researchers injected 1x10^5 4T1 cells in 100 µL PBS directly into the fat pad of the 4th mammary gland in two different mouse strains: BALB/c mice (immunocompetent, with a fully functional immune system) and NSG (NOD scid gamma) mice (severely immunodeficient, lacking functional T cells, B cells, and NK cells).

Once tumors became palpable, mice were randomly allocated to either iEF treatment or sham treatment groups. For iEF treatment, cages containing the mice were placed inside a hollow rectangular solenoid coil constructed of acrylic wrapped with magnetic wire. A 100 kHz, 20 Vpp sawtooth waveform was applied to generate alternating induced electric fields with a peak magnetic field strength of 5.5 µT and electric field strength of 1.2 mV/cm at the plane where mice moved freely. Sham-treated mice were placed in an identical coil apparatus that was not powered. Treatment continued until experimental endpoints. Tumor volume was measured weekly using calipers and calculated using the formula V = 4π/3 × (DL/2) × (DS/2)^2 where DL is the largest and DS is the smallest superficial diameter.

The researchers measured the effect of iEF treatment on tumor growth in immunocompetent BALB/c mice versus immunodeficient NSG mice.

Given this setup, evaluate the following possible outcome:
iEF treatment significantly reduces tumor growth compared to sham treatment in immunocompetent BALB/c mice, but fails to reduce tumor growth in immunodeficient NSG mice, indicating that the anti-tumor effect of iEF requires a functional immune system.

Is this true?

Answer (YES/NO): YES